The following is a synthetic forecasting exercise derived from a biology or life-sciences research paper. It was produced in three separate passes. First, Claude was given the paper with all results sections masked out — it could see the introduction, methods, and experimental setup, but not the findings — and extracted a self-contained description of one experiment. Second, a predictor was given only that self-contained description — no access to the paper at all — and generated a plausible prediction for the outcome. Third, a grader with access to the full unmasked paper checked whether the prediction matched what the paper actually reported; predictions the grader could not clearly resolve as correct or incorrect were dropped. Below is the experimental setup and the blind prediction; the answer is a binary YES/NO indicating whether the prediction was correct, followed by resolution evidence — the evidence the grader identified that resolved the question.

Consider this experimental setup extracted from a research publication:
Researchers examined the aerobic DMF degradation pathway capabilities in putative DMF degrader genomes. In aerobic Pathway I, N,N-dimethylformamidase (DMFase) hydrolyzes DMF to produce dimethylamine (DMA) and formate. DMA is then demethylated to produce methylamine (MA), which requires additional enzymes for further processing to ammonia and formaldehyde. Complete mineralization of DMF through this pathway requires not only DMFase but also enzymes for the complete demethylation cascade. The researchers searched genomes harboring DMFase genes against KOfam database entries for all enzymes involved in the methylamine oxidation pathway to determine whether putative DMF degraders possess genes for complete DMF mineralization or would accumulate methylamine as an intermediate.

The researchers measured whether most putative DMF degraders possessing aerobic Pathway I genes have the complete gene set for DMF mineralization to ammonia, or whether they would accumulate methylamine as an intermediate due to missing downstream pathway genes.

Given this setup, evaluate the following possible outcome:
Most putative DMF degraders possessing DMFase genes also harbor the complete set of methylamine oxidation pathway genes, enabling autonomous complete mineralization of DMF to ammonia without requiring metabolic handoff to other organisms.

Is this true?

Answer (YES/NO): NO